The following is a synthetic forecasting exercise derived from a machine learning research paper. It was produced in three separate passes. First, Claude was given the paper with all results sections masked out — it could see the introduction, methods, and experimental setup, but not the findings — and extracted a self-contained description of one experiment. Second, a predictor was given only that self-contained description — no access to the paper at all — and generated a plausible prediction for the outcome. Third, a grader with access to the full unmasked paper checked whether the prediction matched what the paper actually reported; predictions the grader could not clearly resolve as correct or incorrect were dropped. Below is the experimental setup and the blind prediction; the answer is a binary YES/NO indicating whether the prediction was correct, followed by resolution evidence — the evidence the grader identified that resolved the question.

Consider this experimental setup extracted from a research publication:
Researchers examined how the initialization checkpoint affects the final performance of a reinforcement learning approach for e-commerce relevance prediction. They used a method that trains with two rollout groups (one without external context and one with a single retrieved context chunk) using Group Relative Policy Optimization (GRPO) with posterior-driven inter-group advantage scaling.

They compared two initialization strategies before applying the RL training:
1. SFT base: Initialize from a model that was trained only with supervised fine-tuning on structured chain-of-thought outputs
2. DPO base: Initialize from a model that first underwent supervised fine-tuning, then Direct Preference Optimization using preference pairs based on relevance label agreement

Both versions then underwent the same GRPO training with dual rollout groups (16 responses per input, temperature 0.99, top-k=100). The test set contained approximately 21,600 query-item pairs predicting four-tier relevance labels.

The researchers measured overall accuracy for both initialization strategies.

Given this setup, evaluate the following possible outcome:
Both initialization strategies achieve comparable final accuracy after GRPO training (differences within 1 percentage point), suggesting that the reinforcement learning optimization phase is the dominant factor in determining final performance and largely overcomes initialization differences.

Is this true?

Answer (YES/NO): NO